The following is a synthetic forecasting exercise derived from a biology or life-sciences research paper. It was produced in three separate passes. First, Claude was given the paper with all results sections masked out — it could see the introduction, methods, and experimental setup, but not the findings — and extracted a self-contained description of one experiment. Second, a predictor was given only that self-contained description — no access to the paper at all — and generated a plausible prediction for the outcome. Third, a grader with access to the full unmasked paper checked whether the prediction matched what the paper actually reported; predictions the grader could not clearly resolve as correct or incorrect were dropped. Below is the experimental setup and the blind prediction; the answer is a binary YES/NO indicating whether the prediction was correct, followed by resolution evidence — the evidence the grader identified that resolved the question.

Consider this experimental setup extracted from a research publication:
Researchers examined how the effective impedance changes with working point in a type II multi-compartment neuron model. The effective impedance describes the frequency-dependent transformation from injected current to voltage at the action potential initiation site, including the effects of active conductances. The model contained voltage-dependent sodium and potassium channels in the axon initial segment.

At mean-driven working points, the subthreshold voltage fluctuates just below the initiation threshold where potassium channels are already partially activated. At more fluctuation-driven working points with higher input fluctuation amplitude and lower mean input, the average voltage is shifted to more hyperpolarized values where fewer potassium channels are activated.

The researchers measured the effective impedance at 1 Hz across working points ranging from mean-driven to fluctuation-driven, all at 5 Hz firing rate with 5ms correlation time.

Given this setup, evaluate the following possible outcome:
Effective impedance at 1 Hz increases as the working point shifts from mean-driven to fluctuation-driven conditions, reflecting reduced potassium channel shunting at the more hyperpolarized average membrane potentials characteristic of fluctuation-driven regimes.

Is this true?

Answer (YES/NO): YES